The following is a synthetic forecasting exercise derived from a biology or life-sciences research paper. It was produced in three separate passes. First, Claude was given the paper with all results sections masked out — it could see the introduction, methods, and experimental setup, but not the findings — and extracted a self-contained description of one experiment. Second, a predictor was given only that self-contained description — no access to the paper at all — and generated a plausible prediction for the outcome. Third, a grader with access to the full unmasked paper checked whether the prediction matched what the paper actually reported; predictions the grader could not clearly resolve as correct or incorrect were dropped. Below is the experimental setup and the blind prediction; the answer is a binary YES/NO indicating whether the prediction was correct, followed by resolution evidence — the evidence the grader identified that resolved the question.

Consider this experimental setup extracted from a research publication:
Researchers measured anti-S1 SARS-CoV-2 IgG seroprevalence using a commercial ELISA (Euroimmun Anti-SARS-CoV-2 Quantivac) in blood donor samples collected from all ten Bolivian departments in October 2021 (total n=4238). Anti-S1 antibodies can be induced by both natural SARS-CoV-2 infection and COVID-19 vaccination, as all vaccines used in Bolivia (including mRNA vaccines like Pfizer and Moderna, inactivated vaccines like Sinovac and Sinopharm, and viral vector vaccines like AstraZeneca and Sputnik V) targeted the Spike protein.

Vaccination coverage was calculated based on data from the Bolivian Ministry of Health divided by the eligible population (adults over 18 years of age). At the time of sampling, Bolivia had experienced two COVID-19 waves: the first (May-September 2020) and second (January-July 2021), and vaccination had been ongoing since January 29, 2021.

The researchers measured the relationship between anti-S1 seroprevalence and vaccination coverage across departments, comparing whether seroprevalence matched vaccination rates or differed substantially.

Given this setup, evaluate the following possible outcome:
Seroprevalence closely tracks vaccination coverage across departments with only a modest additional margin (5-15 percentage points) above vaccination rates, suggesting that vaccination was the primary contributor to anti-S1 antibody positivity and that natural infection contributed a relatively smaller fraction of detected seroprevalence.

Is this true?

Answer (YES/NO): NO